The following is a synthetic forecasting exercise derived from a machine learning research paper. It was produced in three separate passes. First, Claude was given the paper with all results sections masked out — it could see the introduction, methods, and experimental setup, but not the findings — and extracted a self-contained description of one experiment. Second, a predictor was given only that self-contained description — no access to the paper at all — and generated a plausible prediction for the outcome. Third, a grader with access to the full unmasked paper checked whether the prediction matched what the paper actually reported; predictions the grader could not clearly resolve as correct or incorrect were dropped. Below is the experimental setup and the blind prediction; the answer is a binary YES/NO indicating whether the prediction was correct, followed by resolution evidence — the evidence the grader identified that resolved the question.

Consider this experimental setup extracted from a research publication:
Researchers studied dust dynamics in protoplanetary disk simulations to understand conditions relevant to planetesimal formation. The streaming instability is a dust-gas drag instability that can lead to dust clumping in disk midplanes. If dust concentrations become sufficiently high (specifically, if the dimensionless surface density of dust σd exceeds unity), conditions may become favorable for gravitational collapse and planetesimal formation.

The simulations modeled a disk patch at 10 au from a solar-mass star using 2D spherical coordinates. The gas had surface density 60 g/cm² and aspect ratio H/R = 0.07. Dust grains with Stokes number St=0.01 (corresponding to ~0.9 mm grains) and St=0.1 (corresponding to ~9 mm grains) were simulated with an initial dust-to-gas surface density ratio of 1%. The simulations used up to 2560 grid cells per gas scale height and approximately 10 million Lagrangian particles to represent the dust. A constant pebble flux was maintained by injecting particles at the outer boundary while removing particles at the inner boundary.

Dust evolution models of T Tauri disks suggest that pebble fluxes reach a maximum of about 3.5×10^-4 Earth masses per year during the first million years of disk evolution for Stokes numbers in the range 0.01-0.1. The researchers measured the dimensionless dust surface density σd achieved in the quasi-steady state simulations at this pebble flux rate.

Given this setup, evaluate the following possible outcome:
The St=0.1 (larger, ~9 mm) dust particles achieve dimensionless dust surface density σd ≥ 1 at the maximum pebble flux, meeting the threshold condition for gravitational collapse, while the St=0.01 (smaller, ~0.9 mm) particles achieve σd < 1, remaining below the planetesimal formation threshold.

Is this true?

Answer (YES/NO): NO